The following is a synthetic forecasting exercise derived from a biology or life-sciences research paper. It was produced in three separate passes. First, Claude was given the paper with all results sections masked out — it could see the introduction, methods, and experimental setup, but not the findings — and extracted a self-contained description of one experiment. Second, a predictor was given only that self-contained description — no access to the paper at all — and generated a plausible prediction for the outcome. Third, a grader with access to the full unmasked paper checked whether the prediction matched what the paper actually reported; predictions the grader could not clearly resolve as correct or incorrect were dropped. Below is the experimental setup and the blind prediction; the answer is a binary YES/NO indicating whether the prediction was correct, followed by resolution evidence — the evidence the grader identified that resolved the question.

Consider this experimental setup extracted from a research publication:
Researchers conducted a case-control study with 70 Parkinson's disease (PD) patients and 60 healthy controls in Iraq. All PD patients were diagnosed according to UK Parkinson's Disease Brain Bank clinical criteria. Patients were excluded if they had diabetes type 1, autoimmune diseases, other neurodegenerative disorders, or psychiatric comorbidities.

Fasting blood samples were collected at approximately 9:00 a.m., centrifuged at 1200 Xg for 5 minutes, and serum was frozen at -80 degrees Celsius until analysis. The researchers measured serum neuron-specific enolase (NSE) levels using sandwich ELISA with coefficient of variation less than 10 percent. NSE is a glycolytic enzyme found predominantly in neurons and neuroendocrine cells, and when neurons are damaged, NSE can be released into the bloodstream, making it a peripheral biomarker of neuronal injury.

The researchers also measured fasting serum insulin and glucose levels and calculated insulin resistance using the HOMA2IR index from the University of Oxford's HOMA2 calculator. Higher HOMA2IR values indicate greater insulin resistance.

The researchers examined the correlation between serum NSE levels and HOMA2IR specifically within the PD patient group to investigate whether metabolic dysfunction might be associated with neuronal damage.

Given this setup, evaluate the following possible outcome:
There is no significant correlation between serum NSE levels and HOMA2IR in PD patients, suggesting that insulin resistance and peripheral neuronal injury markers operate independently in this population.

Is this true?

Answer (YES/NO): NO